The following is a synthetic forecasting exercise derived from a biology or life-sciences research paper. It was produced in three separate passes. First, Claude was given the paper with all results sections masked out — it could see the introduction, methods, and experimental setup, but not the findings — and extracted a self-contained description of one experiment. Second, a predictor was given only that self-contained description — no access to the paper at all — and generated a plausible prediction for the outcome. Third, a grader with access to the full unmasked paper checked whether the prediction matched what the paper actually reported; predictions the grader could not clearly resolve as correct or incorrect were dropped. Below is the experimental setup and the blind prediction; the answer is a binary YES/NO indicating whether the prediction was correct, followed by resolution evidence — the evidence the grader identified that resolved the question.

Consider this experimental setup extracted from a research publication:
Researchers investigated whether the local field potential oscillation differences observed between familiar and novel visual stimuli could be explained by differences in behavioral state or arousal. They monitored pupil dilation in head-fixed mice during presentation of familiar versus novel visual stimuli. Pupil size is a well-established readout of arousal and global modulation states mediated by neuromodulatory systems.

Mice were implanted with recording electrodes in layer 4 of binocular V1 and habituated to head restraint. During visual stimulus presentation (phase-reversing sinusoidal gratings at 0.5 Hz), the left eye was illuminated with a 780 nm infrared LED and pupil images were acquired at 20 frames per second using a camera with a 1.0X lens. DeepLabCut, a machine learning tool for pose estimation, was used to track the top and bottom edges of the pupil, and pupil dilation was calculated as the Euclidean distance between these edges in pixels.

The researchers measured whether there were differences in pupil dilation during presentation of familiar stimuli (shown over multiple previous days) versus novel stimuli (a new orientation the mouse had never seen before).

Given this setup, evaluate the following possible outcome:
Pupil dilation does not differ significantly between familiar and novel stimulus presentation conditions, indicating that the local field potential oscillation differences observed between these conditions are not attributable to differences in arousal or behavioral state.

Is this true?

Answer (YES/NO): YES